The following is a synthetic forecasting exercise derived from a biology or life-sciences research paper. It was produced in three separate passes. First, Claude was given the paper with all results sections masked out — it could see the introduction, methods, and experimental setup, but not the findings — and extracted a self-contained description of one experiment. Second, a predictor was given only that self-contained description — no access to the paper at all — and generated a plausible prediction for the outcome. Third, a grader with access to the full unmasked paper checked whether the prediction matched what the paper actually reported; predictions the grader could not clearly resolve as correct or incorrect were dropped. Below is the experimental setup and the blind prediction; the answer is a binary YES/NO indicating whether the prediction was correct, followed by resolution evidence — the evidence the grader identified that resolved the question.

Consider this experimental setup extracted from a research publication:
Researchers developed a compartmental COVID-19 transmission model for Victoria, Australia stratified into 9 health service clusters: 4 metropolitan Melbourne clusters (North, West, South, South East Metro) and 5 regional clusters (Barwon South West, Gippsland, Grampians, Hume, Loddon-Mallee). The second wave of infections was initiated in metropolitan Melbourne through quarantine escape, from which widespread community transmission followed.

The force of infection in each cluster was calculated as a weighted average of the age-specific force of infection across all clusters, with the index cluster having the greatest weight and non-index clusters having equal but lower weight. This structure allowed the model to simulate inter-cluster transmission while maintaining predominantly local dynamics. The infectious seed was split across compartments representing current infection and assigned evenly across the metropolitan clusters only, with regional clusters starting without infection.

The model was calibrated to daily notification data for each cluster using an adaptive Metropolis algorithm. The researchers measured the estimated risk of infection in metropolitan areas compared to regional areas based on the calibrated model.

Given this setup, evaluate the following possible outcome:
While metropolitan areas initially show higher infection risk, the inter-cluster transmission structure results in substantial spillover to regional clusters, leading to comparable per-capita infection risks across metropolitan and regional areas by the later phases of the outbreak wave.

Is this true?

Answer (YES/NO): NO